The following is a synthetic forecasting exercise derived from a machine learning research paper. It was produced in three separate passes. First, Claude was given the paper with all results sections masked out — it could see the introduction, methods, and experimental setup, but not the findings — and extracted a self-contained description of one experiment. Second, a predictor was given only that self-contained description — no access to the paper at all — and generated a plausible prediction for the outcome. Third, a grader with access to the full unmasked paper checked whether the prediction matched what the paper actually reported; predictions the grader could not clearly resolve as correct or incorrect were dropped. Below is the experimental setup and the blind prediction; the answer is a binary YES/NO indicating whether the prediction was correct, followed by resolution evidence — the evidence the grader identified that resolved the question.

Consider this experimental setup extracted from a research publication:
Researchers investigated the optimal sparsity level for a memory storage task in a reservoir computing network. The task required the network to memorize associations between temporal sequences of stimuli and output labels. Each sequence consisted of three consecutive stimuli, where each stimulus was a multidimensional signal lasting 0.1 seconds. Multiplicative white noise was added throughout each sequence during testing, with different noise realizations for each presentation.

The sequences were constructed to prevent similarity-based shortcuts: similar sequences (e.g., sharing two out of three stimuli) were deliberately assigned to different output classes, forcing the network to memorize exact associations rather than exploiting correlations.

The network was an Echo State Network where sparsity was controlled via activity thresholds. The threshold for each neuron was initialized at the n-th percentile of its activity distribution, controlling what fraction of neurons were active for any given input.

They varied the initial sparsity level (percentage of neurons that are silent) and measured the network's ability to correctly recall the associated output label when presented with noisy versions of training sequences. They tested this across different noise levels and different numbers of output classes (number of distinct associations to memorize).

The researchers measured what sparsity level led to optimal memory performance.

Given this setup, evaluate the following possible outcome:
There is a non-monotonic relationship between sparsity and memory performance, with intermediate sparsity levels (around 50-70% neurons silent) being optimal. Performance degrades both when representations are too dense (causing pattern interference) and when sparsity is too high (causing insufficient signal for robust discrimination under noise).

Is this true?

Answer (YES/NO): NO